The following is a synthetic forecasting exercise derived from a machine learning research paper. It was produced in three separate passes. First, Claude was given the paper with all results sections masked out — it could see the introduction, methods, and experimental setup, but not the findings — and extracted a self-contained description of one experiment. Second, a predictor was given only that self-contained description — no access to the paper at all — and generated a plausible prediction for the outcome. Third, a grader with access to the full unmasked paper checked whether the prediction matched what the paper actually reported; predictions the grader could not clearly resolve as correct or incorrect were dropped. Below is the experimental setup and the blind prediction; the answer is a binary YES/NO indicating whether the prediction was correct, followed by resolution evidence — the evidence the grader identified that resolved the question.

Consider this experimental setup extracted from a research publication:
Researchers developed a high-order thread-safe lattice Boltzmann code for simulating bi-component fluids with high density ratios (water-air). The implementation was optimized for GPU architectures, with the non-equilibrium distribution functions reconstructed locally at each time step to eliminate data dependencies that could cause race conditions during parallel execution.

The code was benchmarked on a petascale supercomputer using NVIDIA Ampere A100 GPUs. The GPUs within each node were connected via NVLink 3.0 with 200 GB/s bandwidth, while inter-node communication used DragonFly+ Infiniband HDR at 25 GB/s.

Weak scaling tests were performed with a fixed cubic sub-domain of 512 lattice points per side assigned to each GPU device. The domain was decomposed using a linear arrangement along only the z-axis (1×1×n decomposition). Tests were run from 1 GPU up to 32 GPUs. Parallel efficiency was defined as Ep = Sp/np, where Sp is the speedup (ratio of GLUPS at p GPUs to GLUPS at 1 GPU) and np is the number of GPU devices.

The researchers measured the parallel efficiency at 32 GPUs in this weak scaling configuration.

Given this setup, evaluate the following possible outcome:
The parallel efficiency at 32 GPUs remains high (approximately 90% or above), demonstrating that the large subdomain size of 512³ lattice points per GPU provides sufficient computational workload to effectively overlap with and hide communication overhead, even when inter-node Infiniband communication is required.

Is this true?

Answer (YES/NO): YES